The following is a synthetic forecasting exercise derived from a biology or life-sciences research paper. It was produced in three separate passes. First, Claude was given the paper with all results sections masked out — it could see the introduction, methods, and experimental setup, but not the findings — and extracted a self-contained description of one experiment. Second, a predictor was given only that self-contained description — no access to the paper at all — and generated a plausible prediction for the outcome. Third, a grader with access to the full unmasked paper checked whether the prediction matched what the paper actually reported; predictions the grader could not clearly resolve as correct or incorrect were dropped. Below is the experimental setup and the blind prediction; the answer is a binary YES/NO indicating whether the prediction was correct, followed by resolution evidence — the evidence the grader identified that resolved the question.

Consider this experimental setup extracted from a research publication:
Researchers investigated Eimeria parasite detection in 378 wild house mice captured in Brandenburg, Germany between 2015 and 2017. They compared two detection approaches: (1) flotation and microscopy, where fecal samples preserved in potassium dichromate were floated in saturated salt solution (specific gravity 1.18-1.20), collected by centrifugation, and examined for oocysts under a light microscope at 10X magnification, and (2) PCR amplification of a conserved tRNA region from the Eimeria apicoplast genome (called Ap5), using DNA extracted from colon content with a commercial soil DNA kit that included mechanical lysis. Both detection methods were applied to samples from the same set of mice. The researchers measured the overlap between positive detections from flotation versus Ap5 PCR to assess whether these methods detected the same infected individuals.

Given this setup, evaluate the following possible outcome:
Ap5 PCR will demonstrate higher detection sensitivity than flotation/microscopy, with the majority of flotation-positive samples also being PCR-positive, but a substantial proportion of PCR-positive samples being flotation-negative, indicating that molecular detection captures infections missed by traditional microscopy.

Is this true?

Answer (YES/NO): NO